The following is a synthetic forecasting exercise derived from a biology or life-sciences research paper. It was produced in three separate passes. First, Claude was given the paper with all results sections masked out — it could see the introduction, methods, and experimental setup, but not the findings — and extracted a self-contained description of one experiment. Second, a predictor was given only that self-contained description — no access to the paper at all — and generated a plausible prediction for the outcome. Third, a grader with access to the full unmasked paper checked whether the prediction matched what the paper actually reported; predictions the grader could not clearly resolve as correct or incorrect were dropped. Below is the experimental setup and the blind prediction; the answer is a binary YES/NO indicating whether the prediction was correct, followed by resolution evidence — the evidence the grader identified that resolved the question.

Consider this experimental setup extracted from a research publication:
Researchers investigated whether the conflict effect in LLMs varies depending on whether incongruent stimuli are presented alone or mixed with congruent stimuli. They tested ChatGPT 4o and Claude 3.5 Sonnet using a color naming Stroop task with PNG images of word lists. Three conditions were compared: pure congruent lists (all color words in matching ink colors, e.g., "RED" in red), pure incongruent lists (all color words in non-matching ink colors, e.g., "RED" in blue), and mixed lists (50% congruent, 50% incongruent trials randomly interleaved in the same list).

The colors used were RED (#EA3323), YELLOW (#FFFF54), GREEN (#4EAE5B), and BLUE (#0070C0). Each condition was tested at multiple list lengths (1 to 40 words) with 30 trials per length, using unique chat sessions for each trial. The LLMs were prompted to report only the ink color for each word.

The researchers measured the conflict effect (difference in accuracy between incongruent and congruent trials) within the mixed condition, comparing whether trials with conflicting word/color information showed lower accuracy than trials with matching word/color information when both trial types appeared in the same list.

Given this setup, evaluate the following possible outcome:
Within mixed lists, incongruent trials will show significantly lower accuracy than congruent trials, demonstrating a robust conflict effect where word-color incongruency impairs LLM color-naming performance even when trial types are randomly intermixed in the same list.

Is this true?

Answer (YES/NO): YES